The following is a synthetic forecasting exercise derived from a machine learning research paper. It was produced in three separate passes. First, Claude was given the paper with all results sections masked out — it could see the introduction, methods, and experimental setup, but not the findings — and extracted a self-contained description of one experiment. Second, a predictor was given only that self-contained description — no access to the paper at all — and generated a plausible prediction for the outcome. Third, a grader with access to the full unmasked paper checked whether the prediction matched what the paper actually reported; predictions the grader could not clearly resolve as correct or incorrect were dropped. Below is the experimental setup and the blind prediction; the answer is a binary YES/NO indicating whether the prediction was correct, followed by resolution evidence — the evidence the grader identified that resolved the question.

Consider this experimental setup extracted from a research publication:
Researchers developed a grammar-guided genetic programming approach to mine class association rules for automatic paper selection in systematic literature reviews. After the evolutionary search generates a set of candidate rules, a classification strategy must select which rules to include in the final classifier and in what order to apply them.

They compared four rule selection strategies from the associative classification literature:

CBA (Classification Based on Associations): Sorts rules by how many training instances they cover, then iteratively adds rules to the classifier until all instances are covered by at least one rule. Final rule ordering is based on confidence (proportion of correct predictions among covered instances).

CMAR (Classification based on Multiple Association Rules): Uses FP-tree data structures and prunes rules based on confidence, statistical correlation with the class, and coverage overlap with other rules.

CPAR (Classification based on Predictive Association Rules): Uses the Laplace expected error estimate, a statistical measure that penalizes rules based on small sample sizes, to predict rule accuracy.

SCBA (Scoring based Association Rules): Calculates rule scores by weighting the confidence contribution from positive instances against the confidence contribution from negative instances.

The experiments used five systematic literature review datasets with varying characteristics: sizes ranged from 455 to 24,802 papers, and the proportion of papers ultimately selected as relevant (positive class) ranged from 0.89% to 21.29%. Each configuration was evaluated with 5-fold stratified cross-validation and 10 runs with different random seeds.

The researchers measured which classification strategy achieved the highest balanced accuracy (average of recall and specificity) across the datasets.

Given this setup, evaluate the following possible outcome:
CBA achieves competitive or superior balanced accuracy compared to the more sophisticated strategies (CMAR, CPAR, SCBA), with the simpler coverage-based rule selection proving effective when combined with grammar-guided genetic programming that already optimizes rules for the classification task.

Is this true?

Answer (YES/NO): NO